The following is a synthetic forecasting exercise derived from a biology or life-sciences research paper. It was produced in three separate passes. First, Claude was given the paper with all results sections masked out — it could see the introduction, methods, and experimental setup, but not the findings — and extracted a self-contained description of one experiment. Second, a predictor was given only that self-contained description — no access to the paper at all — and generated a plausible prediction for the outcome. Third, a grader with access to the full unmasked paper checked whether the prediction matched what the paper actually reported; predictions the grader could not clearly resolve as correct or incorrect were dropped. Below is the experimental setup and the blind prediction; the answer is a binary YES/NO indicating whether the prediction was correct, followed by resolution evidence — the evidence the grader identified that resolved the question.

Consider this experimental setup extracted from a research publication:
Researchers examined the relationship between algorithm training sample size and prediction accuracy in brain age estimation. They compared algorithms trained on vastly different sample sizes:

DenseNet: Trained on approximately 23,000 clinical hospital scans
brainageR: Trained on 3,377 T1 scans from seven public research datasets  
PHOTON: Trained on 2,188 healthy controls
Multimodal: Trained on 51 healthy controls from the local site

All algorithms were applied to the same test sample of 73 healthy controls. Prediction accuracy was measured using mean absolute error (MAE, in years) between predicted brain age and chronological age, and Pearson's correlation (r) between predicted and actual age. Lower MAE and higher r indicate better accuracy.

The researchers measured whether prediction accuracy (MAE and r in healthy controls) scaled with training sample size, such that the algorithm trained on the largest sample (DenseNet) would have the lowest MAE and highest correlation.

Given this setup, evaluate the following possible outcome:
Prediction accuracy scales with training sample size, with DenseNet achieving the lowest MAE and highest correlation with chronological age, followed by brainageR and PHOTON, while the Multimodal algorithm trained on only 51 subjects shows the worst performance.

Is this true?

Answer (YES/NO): NO